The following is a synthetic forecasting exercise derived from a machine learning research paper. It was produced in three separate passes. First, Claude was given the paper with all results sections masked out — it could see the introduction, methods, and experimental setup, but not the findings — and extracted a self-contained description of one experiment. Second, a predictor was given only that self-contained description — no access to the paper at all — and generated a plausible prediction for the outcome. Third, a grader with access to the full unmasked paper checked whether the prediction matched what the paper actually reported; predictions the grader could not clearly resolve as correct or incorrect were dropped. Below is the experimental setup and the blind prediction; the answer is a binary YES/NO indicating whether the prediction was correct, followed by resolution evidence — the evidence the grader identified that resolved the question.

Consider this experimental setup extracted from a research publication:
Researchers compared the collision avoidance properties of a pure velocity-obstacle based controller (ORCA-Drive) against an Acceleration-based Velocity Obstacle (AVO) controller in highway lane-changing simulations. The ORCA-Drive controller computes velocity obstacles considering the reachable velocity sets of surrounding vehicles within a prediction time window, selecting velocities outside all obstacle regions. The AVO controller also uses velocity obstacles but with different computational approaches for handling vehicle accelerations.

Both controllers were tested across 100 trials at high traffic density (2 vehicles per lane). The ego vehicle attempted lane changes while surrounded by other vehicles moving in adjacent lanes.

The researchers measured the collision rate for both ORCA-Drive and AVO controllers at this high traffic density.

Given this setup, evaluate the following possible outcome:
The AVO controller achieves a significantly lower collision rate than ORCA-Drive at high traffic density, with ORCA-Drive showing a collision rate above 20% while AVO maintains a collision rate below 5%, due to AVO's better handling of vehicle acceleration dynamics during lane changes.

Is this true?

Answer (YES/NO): NO